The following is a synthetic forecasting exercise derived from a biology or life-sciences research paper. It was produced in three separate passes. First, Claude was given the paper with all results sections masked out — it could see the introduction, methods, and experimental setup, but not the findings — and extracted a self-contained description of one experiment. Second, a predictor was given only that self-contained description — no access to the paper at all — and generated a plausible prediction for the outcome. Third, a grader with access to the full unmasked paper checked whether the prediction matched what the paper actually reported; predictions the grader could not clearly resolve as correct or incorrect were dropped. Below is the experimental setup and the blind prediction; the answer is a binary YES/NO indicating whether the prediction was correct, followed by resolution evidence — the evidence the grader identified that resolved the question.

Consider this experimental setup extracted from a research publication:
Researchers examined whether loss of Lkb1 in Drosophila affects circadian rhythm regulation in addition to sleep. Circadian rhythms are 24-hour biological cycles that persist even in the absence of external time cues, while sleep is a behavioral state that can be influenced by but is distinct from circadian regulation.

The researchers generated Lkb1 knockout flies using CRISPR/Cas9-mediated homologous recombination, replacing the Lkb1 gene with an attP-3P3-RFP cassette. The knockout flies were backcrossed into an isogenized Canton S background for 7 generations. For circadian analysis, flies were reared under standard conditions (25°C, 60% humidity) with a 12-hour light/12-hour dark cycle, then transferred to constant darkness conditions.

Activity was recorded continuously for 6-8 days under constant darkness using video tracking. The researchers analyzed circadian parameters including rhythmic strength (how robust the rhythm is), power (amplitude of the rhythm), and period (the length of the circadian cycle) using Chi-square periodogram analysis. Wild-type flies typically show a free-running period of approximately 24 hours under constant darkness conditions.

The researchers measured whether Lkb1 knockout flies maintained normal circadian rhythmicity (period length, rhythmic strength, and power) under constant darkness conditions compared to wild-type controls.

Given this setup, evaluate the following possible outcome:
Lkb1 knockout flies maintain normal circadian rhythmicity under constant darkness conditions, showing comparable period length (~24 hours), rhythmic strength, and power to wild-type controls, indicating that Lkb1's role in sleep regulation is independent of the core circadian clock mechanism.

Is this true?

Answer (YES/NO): NO